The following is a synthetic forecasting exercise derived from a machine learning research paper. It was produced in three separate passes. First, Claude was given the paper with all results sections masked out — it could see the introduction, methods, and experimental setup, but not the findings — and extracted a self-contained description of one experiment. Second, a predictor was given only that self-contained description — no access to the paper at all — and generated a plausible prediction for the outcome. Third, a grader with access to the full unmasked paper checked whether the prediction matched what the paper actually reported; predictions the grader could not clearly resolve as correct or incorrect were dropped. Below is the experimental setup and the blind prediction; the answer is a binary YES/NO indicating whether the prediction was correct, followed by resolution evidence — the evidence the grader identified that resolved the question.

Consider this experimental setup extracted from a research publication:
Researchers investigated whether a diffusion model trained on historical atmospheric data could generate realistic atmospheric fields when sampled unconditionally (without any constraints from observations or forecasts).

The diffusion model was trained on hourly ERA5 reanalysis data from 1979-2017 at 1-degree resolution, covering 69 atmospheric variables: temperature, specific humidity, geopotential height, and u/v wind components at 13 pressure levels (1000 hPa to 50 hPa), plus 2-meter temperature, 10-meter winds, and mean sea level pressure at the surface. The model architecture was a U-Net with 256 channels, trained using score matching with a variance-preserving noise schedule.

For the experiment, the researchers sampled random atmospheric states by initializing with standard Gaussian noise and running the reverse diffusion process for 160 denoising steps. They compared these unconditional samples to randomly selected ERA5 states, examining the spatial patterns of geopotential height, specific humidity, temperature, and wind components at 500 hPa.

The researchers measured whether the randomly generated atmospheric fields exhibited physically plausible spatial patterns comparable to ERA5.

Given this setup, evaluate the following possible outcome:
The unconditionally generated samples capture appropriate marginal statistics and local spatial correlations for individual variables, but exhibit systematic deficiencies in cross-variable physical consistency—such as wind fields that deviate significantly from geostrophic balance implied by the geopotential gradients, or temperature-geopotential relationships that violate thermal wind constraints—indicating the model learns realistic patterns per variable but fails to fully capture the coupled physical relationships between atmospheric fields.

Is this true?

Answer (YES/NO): NO